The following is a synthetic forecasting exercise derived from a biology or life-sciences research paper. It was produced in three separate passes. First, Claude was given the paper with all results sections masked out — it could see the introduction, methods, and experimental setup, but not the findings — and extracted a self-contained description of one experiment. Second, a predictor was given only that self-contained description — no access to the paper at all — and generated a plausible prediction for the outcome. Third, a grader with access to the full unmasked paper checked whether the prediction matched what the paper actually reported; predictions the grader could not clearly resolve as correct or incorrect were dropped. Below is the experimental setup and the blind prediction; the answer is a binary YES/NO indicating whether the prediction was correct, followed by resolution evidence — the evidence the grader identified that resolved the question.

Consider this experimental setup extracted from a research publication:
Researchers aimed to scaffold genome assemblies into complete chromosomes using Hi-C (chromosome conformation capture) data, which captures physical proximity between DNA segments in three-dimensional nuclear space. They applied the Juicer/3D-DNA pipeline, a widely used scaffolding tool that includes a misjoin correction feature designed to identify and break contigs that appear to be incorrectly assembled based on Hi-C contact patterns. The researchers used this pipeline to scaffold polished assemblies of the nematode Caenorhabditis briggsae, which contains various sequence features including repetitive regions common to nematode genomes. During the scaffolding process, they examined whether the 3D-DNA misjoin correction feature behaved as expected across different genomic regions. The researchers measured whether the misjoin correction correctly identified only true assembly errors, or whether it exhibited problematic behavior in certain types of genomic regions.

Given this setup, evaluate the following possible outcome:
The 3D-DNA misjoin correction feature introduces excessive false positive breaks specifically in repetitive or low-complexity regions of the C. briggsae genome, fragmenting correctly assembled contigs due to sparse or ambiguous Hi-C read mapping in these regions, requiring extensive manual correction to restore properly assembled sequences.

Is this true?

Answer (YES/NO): NO